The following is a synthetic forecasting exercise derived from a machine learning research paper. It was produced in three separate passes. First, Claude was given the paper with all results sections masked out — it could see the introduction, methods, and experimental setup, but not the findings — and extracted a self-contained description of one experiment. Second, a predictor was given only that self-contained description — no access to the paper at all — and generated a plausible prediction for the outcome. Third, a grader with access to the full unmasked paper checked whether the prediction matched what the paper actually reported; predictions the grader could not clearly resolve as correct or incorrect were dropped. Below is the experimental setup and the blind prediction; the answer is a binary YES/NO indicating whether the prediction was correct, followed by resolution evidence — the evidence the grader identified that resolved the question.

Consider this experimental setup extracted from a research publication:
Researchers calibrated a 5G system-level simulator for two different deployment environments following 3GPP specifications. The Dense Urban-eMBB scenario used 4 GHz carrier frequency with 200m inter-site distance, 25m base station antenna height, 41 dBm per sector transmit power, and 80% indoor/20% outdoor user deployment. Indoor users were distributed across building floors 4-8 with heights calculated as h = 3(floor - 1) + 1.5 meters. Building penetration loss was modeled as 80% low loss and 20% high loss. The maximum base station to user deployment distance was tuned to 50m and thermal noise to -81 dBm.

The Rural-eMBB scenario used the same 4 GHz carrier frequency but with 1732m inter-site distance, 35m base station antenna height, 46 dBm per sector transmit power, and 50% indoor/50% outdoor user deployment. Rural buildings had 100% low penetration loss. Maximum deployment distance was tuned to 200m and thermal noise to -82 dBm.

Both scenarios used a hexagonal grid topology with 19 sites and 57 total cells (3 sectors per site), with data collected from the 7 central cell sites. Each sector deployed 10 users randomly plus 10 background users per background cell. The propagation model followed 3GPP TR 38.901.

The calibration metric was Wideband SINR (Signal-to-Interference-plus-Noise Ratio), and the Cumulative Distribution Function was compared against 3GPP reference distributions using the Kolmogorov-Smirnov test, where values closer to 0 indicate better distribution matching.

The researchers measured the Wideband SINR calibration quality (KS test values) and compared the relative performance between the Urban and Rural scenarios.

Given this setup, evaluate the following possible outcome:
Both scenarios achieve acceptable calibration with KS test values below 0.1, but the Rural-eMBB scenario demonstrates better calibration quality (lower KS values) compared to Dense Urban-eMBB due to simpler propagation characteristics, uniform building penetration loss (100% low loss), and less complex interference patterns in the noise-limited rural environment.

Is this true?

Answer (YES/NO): NO